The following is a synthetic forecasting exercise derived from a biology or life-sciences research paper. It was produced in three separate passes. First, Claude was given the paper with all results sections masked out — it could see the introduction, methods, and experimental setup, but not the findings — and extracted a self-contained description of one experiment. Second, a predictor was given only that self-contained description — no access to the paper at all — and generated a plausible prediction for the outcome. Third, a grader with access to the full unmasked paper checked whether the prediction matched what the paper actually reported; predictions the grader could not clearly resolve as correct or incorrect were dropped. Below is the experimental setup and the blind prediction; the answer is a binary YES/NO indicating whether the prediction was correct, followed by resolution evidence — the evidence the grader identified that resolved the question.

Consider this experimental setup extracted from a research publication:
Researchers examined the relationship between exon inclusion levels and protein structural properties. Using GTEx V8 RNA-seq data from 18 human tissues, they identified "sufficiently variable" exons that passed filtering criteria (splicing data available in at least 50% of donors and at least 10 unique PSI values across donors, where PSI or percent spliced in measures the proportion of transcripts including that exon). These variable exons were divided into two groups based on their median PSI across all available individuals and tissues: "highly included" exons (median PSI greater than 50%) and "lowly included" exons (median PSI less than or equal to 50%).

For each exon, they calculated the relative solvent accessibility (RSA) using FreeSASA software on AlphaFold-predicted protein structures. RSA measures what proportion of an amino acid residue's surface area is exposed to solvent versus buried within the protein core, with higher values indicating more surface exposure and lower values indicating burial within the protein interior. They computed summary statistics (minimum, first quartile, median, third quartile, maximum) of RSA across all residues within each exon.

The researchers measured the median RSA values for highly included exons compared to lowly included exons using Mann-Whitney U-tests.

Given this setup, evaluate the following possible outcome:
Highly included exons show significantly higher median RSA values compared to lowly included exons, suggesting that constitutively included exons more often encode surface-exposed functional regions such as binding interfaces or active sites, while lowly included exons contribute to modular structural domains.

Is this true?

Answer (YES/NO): NO